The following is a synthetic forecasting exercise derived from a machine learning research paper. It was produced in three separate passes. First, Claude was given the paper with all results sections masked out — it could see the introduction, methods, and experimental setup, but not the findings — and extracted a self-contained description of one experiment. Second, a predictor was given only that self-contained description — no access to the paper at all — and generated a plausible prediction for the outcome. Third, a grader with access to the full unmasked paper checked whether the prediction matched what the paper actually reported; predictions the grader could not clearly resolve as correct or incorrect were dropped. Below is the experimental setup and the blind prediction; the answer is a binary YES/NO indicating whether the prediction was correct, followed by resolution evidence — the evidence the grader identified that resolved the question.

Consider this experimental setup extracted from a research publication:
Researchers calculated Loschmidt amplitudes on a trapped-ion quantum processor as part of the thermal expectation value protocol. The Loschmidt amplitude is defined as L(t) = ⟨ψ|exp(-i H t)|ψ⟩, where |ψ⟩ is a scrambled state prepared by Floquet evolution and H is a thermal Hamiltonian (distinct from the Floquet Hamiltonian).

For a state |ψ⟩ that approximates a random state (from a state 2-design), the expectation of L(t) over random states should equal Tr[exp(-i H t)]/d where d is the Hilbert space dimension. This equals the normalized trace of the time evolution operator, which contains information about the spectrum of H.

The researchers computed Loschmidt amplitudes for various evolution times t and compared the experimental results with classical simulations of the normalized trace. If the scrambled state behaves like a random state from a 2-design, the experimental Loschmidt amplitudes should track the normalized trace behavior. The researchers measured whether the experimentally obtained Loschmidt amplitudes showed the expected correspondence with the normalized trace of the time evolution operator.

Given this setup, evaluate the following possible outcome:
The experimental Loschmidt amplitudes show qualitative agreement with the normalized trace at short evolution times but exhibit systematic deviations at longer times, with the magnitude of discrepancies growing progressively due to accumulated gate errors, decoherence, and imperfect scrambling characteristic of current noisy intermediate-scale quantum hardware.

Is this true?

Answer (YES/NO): NO